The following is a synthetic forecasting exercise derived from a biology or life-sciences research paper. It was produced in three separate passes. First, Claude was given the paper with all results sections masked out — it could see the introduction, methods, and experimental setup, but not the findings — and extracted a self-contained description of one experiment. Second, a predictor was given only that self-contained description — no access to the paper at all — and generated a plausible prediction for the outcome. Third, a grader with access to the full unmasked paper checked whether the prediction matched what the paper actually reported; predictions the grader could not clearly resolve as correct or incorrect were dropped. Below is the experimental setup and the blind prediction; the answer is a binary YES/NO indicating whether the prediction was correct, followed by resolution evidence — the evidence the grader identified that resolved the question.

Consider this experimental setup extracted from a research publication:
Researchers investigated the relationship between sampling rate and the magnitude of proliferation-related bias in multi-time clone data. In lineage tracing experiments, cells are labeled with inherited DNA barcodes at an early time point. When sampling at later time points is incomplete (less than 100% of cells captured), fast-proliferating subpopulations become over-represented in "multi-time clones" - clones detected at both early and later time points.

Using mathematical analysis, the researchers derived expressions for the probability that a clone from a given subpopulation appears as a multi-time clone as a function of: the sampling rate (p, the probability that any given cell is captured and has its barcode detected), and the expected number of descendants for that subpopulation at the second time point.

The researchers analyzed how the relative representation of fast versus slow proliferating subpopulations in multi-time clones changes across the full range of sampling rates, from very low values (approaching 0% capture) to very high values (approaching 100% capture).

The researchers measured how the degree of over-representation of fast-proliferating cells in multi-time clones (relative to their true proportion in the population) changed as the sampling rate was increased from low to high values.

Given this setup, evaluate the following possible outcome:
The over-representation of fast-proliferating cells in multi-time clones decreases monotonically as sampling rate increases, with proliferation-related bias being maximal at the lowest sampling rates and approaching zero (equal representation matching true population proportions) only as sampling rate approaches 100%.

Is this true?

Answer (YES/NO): YES